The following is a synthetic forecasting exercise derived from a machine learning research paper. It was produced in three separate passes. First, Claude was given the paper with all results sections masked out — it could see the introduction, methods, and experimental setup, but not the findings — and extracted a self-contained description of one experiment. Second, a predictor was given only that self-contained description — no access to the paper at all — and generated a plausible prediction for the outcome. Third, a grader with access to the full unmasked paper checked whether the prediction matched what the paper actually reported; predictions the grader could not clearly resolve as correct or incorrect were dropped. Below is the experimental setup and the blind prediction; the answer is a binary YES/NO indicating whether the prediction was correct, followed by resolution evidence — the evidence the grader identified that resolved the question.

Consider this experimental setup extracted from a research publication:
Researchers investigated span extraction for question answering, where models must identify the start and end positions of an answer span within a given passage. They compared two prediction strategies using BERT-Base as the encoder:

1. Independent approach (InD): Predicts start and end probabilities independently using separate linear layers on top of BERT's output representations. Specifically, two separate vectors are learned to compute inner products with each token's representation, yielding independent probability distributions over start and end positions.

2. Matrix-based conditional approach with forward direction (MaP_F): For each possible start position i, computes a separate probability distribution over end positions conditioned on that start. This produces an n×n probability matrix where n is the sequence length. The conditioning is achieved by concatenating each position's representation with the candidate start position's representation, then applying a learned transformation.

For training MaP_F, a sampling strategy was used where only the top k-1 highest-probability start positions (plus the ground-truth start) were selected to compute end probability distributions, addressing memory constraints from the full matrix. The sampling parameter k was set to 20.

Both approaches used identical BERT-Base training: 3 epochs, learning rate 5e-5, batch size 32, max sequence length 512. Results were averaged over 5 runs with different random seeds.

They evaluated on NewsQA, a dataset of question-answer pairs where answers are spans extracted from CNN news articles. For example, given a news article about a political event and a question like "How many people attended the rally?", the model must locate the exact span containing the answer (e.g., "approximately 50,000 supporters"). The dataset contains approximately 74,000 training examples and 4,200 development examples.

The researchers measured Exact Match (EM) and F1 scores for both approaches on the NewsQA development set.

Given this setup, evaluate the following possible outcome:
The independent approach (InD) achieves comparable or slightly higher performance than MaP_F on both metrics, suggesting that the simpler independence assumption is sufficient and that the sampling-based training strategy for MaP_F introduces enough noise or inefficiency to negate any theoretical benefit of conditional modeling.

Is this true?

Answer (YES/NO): NO